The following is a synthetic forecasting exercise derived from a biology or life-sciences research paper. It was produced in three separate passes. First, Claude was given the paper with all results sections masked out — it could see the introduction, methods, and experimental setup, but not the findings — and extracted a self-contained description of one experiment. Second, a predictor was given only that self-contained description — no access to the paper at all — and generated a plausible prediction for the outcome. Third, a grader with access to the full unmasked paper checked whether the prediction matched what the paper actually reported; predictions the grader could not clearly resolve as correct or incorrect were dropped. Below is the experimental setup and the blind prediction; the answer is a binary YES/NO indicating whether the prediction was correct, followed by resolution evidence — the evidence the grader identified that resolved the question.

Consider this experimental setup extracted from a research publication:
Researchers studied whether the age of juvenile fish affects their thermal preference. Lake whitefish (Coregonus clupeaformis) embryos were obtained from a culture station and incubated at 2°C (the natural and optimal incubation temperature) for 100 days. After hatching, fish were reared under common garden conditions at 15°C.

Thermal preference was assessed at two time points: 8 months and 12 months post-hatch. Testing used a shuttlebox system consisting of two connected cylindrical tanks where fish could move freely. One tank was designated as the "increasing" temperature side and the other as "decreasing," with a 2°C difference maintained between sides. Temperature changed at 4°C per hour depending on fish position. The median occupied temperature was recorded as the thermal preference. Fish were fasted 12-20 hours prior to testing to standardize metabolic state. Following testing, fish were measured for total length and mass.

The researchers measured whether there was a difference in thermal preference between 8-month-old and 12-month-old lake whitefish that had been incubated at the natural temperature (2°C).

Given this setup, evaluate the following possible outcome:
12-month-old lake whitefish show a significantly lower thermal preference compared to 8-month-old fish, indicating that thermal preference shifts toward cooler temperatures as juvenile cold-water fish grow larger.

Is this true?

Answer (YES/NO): NO